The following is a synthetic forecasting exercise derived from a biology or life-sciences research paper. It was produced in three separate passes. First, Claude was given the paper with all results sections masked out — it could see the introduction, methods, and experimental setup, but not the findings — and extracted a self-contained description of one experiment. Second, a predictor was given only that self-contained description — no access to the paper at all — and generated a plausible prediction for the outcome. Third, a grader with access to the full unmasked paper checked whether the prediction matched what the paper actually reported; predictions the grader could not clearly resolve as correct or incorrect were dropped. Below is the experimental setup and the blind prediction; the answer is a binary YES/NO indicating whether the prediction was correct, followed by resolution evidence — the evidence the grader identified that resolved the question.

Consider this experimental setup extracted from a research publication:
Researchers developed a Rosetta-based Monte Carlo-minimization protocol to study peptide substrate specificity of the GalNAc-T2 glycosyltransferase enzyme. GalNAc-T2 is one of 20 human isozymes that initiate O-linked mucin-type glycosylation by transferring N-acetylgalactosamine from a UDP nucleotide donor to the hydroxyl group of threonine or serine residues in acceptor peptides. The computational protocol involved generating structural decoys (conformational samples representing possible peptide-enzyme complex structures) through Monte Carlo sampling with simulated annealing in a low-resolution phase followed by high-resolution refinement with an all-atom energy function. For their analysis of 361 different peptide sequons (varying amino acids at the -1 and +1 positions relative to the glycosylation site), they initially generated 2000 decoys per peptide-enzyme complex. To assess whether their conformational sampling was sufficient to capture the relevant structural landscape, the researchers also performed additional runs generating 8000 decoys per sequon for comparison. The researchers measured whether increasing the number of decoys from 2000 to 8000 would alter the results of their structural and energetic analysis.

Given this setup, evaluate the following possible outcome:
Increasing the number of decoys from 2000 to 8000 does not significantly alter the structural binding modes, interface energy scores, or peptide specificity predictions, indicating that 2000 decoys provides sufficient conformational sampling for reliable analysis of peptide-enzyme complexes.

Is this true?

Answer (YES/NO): YES